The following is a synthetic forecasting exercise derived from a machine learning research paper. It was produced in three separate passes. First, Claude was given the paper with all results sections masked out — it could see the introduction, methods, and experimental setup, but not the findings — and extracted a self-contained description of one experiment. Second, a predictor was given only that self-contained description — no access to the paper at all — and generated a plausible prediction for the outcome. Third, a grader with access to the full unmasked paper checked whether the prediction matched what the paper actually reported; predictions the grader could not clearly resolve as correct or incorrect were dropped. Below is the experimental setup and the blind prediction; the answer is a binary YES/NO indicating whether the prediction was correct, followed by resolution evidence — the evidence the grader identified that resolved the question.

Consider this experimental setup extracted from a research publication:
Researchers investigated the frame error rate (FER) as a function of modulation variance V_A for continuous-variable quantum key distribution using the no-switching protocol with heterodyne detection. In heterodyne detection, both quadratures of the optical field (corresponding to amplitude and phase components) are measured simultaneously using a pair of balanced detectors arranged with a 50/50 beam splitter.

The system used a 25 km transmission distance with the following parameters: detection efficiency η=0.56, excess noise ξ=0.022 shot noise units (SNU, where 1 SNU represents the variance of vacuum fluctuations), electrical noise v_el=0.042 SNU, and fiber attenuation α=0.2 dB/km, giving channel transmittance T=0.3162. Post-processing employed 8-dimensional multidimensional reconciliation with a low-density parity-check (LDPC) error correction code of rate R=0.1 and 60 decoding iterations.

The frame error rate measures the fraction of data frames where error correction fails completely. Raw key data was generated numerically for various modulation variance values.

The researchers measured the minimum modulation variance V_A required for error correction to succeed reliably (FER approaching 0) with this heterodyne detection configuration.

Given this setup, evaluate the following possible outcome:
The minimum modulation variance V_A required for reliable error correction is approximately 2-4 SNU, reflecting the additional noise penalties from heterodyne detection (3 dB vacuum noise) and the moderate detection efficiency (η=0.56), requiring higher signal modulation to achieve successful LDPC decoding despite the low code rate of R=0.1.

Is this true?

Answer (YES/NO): YES